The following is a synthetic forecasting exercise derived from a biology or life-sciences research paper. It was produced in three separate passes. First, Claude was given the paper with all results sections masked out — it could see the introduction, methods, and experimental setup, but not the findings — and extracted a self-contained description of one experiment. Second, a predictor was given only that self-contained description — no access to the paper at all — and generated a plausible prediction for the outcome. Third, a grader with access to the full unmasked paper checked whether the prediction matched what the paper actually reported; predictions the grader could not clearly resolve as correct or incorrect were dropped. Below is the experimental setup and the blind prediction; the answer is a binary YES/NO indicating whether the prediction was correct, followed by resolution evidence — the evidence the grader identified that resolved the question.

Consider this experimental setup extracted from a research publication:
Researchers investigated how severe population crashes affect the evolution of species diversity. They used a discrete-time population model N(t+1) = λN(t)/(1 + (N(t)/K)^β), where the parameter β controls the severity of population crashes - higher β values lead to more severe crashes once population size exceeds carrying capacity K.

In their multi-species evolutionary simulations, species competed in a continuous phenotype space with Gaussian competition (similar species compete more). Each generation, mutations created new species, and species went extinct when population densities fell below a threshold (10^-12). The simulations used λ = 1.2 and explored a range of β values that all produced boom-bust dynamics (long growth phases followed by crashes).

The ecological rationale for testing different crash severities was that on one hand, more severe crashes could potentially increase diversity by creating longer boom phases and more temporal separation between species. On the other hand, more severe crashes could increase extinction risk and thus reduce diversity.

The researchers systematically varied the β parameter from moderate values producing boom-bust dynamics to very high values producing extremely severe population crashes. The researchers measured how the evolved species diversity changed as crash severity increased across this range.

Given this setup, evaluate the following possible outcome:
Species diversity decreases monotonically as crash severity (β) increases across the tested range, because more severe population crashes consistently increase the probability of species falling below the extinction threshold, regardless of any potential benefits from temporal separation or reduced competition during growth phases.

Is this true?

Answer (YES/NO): NO